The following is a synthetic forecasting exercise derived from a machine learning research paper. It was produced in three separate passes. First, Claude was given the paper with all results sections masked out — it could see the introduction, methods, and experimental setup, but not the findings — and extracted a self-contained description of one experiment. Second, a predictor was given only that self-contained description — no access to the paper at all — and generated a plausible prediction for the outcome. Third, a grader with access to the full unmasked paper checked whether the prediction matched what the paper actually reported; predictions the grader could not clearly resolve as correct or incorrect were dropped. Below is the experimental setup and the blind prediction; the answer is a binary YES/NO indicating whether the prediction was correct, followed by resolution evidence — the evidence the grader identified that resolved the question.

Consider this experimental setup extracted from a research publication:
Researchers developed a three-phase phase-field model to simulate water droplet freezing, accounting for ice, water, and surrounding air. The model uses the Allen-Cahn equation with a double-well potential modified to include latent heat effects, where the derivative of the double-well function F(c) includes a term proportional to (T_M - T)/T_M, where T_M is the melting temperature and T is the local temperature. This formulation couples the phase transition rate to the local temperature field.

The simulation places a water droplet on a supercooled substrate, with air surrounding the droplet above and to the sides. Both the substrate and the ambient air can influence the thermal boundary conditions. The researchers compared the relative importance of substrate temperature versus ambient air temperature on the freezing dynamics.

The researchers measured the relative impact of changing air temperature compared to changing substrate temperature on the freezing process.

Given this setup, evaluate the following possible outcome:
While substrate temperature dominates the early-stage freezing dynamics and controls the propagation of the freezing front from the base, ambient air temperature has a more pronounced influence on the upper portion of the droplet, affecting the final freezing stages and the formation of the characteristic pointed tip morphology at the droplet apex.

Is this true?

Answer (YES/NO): NO